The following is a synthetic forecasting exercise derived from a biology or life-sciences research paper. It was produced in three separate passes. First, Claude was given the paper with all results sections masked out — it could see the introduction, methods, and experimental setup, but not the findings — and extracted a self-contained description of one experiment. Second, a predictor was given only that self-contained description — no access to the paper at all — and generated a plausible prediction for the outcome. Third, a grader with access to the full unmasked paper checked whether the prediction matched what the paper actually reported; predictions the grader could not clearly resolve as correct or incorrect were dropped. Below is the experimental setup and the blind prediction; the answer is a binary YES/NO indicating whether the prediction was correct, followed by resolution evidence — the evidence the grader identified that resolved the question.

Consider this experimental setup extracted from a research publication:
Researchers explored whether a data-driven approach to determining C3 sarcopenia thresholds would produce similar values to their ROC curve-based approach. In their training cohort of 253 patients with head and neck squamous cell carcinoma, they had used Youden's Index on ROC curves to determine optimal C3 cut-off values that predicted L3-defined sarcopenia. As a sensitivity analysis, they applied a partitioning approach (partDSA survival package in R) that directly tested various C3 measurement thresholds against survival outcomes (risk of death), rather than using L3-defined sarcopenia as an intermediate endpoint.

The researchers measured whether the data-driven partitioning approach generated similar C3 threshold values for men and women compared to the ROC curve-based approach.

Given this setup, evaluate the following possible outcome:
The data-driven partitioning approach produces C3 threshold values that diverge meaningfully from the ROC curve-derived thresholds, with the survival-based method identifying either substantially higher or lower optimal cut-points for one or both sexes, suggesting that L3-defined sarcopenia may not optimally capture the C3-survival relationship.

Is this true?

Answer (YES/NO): NO